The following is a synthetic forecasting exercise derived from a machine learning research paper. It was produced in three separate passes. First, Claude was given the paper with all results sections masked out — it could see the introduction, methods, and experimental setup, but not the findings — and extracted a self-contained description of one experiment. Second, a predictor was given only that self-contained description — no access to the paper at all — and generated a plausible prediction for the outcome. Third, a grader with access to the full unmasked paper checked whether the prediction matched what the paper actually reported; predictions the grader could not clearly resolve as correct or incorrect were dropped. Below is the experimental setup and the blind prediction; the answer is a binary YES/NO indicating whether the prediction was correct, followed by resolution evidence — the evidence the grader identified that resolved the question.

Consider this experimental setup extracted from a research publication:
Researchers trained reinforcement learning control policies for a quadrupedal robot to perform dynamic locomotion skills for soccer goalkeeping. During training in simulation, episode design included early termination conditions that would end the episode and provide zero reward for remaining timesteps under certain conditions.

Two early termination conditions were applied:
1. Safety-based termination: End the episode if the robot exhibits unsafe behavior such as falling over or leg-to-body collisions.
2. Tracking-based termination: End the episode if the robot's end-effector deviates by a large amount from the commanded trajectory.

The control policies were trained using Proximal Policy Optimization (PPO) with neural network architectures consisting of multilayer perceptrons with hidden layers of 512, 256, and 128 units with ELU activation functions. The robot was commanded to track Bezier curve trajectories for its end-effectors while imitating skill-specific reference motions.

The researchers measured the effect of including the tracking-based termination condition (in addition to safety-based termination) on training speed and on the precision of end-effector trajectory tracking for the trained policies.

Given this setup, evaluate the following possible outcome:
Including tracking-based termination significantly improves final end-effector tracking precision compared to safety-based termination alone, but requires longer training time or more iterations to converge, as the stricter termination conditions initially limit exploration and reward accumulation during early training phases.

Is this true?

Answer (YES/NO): NO